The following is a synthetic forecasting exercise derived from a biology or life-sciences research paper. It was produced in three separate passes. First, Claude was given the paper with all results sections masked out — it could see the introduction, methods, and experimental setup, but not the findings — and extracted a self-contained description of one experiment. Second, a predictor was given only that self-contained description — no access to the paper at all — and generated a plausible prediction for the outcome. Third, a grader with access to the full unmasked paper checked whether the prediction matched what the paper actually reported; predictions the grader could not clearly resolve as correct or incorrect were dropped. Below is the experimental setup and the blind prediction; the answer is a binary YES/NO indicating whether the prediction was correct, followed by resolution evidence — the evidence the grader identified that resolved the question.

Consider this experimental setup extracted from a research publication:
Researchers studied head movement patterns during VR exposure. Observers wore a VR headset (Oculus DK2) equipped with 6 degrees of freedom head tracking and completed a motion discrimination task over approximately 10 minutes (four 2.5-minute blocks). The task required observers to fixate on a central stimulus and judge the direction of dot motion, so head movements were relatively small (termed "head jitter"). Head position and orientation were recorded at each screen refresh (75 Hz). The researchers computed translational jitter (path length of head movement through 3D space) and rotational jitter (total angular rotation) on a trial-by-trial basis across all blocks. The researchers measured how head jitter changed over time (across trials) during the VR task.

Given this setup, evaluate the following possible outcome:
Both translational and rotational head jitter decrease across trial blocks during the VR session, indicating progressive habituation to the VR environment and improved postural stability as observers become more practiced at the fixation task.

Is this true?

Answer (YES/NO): NO